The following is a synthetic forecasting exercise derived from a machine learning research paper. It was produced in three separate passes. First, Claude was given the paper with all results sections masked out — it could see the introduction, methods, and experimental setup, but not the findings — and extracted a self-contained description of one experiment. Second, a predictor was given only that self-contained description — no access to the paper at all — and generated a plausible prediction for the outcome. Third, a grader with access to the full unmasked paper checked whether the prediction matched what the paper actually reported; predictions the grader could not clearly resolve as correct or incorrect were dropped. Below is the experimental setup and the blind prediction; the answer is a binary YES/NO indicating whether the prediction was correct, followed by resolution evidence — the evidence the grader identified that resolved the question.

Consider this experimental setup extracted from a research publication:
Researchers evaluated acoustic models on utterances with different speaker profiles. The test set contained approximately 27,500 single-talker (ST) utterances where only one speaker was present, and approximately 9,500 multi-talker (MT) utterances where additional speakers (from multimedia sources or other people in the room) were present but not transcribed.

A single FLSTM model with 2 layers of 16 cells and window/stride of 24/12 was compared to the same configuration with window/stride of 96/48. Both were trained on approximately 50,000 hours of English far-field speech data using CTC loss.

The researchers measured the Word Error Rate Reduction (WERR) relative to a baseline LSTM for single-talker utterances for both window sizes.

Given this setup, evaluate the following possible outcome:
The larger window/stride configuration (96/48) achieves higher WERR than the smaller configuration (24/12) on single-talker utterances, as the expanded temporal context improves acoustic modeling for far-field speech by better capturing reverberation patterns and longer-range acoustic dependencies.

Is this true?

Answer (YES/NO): NO